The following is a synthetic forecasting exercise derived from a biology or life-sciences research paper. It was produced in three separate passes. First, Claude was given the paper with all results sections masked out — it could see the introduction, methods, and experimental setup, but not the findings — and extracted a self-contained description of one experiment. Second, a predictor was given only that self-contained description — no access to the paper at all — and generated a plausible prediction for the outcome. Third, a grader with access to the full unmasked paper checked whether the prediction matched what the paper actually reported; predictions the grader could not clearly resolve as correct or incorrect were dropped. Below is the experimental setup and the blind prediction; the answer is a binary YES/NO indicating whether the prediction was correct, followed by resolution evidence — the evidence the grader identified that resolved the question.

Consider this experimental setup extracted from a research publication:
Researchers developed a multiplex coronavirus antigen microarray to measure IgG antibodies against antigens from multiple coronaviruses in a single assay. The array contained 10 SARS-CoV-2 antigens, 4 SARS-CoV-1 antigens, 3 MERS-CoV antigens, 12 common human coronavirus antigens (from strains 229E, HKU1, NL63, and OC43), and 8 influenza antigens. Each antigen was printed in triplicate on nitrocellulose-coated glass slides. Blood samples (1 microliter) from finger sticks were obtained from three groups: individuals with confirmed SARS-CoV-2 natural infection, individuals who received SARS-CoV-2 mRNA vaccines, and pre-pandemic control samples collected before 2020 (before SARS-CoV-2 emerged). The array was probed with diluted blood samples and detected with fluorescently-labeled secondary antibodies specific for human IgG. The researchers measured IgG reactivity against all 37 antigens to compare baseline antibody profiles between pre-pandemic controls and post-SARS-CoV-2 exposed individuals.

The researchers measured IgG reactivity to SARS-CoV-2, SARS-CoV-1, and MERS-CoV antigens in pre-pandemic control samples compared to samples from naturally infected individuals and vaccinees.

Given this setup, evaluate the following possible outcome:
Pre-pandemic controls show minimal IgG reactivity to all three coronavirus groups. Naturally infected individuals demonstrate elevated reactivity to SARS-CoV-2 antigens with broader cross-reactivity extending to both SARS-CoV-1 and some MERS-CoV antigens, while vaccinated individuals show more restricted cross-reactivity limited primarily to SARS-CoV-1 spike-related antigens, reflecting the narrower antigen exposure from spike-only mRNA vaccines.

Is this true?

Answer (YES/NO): NO